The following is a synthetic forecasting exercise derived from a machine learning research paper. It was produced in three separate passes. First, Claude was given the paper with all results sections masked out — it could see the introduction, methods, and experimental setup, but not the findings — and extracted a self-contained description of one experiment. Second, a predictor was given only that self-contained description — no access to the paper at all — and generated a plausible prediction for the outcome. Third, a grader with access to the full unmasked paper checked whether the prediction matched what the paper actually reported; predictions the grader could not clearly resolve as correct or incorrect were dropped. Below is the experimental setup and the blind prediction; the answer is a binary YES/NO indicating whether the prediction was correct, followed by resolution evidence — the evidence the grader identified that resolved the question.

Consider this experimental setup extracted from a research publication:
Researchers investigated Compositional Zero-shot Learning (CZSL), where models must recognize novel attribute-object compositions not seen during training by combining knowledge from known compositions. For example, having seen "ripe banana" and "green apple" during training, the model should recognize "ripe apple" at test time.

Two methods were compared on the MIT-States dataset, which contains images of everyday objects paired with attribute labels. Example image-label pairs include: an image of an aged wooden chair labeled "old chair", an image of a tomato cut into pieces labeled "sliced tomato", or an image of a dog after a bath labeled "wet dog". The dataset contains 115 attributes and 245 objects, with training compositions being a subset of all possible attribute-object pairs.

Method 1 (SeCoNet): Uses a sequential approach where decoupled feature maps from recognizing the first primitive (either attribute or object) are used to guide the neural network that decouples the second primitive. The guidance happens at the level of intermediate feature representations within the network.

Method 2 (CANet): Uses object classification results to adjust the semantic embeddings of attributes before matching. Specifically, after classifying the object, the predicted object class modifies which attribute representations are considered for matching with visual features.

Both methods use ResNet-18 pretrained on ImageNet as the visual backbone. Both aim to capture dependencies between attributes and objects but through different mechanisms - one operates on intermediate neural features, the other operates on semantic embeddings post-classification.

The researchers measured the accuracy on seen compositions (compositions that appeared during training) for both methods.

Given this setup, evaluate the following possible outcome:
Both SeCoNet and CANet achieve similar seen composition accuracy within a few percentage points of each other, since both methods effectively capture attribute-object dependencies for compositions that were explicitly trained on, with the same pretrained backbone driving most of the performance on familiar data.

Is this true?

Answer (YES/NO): NO